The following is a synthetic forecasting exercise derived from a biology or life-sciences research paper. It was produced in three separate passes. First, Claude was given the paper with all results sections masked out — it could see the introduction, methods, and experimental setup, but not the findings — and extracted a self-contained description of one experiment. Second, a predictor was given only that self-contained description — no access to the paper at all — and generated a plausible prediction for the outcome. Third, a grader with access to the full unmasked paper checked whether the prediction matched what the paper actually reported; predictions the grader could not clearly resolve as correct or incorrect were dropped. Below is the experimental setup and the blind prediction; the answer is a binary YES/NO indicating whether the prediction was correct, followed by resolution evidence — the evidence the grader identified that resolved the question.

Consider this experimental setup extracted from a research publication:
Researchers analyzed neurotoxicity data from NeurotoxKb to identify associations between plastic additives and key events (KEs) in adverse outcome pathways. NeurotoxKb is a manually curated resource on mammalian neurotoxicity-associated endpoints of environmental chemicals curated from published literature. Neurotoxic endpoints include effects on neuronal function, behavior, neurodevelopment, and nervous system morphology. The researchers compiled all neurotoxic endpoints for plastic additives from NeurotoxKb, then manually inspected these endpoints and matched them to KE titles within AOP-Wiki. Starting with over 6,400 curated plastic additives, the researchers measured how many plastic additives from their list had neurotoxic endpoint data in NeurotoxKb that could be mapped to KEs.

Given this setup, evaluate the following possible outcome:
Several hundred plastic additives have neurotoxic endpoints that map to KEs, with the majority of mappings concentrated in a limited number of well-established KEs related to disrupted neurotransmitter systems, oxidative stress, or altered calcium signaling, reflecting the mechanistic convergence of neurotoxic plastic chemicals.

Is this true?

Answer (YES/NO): NO